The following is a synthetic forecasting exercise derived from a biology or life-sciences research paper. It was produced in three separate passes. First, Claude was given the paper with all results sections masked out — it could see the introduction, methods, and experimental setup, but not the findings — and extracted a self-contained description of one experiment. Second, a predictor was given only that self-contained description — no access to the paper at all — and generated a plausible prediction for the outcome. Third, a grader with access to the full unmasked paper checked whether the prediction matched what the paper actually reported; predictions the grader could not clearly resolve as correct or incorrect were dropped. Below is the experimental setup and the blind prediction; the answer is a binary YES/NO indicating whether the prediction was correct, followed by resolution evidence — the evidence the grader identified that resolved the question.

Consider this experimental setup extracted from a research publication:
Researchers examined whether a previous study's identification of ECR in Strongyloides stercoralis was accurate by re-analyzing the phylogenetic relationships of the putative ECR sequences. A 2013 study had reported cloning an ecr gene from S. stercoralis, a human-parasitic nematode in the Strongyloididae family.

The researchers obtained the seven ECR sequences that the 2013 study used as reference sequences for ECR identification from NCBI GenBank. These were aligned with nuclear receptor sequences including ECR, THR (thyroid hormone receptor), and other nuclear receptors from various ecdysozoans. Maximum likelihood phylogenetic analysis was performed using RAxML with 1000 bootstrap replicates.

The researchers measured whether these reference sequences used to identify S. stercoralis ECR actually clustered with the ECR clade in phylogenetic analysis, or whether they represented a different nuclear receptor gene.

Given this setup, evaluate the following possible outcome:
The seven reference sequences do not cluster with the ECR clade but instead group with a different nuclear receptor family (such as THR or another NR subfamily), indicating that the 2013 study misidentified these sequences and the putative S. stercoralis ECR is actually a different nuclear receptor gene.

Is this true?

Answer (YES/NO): YES